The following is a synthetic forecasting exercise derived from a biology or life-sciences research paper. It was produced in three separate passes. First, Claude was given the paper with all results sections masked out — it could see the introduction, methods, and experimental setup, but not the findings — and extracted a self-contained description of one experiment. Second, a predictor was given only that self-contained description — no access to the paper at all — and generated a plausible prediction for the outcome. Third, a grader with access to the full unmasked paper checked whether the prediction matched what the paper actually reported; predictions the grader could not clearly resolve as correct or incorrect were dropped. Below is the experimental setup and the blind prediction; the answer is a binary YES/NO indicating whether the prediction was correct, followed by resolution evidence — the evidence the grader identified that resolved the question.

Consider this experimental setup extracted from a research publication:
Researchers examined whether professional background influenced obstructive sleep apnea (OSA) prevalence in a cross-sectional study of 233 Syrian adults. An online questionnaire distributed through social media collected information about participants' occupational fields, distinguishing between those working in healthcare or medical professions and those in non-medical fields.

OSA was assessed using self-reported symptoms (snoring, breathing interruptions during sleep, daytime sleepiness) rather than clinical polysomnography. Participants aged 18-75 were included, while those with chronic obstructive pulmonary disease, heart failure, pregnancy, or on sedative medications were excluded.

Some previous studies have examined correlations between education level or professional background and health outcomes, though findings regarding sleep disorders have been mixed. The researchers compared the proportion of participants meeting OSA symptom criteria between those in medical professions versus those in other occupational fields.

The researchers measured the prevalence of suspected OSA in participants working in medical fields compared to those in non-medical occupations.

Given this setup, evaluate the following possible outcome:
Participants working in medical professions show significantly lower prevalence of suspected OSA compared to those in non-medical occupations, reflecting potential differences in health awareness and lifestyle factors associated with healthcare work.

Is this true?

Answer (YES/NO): YES